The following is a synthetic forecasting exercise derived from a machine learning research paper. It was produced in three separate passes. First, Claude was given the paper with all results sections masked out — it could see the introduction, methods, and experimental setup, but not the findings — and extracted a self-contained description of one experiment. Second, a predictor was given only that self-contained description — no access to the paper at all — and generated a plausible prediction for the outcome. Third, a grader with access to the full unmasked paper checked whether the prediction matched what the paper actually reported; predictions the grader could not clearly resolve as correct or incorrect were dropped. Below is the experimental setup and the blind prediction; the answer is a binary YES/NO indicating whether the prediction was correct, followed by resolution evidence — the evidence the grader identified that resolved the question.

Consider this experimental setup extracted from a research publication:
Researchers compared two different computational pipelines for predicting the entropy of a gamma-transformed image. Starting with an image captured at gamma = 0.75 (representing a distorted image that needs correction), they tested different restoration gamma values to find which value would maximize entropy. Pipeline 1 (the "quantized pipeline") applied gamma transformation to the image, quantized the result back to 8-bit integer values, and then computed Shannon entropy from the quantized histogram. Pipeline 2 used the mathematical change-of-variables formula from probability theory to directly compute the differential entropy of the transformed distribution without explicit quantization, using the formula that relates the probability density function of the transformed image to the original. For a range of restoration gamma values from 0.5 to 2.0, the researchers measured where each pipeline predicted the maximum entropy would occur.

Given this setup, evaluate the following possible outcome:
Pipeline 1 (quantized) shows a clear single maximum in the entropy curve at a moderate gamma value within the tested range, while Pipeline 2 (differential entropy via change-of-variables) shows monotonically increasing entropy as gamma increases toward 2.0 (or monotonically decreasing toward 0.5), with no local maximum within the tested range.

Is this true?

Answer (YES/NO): NO